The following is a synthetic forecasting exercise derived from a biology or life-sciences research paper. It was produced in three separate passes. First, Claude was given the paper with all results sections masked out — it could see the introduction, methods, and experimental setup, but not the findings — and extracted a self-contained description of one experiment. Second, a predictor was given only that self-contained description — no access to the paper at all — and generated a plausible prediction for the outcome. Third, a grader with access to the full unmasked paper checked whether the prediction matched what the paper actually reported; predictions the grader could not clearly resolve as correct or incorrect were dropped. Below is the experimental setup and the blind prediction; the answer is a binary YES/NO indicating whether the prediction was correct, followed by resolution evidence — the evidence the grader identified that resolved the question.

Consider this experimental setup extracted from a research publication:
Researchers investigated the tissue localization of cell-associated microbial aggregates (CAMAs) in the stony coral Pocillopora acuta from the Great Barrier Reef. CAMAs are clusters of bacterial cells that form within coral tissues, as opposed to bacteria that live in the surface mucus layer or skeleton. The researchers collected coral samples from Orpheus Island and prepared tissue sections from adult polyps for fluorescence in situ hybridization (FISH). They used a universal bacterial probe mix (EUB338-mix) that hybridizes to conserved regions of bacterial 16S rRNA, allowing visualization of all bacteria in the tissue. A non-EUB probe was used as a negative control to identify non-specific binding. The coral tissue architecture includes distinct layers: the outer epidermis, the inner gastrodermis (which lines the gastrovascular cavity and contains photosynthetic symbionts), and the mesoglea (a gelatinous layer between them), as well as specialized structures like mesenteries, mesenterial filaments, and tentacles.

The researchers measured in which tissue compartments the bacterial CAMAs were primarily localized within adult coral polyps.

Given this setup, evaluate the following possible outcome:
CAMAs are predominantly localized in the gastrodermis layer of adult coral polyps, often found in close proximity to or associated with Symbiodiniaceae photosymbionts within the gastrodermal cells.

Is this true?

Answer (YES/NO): NO